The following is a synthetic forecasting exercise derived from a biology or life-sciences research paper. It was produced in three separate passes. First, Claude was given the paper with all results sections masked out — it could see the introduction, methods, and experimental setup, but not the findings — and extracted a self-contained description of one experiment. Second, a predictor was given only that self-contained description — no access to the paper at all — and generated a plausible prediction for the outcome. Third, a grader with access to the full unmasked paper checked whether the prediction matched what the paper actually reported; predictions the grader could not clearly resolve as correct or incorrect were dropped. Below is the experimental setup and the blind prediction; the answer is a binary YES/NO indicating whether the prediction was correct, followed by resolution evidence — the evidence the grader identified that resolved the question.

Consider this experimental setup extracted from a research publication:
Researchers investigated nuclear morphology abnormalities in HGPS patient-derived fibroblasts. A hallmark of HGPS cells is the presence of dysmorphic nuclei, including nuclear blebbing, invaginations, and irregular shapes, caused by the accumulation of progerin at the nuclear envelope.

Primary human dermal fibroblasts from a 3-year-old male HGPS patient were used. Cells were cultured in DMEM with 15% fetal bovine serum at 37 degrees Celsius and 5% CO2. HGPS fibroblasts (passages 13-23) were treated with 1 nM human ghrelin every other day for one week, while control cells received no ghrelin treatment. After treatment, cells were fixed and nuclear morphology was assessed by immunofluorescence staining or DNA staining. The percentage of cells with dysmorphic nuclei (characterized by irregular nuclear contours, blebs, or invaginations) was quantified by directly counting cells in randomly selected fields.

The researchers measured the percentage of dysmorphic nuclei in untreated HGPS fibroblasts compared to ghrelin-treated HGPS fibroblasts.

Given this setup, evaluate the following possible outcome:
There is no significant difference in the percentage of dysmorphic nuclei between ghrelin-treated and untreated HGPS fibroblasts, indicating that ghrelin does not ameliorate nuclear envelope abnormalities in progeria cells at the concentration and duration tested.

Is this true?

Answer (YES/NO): NO